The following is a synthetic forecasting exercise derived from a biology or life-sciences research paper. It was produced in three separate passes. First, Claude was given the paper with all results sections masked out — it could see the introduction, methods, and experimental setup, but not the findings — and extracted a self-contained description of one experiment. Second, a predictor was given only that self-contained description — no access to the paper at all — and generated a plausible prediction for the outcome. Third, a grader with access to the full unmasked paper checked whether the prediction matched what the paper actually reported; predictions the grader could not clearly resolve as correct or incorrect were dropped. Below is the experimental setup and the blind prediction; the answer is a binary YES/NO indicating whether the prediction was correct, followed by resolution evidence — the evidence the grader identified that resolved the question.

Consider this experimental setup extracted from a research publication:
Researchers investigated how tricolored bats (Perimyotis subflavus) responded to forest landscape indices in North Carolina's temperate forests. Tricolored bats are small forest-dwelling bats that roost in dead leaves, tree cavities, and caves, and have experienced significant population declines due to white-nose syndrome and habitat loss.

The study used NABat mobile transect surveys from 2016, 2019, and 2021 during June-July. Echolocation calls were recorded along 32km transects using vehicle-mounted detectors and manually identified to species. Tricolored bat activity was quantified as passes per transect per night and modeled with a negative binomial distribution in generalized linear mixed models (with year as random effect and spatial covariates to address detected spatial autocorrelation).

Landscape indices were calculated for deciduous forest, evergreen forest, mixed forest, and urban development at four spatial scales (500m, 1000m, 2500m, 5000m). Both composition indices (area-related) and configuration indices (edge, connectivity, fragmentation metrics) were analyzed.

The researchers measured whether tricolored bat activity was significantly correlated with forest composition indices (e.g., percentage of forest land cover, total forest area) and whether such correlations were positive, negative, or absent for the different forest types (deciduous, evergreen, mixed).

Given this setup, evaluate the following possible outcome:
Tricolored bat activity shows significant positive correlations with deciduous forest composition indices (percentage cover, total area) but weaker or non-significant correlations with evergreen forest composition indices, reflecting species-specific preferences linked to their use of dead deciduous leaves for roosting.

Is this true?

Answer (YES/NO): NO